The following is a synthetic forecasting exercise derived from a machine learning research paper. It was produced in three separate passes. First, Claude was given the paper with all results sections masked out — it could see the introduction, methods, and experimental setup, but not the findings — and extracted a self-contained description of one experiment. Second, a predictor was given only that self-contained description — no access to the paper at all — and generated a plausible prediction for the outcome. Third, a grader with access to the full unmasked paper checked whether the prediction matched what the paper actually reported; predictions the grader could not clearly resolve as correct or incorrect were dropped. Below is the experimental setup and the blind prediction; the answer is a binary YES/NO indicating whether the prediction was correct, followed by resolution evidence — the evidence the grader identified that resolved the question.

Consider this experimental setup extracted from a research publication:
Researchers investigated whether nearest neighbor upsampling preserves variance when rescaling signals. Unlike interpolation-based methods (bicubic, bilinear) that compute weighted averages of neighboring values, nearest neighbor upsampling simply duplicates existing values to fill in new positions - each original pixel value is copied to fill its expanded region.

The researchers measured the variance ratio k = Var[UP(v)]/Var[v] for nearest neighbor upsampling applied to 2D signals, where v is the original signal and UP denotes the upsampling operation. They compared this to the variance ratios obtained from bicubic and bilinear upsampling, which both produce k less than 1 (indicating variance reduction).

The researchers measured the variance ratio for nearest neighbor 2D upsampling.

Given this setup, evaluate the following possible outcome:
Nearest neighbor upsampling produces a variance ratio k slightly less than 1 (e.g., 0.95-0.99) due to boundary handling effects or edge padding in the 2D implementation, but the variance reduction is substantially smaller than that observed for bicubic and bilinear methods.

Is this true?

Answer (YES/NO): NO